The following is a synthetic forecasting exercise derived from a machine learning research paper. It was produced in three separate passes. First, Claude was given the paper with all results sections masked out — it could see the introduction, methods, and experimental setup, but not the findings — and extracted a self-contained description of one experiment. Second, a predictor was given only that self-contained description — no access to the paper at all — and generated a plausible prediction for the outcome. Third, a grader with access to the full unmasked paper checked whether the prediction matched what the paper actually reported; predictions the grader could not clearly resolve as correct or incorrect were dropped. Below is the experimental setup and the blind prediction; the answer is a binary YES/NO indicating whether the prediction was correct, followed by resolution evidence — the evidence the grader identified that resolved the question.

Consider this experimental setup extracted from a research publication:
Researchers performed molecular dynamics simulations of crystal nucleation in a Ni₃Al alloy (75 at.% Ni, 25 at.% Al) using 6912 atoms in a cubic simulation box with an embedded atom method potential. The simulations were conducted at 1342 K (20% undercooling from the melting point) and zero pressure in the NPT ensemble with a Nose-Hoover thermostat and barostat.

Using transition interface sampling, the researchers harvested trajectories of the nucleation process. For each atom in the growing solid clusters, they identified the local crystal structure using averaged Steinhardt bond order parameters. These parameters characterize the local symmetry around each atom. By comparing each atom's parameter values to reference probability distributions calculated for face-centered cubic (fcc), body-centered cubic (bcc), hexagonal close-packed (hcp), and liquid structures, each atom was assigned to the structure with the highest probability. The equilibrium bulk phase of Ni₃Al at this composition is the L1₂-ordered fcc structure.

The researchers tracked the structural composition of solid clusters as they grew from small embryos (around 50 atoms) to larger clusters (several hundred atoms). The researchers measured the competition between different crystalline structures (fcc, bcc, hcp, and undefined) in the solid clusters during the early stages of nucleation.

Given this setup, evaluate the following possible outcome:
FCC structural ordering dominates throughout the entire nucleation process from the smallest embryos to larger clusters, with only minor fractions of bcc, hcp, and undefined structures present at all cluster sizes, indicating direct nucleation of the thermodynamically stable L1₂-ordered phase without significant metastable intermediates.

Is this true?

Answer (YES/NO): NO